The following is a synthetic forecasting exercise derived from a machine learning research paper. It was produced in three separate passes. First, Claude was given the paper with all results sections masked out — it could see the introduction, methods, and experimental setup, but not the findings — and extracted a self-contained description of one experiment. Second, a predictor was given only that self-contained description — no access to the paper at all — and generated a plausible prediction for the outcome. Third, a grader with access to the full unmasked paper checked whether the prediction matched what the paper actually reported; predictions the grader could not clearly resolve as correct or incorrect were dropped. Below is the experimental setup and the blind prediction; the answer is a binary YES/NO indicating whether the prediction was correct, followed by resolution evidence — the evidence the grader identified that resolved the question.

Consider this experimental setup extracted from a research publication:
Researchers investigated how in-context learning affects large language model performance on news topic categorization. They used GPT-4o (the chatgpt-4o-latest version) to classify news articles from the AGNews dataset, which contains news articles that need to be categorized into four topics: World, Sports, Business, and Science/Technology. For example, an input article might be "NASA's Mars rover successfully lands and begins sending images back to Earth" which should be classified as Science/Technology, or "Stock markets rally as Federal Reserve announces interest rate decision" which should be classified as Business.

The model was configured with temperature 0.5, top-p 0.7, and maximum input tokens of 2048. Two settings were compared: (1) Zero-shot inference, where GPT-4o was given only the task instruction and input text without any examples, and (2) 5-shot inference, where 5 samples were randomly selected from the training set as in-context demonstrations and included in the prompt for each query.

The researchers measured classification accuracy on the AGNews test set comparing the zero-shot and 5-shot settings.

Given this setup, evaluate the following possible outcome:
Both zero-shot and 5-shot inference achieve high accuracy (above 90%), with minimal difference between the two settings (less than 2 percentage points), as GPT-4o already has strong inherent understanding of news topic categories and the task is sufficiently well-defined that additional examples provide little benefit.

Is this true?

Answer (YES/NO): NO